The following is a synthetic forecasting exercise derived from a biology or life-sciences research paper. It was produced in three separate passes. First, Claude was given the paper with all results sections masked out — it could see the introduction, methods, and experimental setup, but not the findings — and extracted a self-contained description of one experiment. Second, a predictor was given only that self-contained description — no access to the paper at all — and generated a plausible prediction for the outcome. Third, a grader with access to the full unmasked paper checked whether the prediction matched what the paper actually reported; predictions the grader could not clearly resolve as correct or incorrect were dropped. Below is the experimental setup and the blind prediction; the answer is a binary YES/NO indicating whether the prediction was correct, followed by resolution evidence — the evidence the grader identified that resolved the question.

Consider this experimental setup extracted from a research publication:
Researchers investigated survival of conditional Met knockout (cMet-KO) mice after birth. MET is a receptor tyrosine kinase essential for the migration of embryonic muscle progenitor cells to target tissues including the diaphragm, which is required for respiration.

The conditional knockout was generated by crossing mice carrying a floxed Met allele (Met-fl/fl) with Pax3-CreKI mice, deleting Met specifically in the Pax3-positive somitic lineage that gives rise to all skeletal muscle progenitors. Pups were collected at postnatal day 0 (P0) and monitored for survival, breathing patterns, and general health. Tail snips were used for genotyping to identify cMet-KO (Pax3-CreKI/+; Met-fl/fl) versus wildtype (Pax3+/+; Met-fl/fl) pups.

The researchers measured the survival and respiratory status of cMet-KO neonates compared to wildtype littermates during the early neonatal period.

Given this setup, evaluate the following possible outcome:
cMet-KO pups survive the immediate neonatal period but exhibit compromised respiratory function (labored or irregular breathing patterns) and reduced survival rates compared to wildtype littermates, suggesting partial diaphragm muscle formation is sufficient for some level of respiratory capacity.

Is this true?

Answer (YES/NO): NO